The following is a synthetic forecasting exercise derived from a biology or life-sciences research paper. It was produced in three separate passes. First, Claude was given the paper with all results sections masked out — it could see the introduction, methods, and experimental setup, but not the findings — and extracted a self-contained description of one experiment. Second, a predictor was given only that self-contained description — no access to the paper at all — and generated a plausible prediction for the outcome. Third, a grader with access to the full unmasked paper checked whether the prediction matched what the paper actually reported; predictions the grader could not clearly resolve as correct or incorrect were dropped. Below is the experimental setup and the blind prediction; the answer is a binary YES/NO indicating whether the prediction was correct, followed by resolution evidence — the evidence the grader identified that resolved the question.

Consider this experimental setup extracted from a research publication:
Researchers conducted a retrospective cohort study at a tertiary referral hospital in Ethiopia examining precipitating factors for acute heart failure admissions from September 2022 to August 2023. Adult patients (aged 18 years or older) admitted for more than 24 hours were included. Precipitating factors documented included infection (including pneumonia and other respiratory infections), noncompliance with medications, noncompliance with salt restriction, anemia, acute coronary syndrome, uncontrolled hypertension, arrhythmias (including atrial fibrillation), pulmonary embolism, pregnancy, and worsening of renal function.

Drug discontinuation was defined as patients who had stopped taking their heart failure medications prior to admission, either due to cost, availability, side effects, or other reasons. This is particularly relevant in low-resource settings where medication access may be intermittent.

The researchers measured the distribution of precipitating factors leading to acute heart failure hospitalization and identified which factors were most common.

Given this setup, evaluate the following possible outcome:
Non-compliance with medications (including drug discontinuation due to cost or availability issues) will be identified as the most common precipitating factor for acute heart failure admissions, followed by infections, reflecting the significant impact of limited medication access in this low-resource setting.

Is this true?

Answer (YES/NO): NO